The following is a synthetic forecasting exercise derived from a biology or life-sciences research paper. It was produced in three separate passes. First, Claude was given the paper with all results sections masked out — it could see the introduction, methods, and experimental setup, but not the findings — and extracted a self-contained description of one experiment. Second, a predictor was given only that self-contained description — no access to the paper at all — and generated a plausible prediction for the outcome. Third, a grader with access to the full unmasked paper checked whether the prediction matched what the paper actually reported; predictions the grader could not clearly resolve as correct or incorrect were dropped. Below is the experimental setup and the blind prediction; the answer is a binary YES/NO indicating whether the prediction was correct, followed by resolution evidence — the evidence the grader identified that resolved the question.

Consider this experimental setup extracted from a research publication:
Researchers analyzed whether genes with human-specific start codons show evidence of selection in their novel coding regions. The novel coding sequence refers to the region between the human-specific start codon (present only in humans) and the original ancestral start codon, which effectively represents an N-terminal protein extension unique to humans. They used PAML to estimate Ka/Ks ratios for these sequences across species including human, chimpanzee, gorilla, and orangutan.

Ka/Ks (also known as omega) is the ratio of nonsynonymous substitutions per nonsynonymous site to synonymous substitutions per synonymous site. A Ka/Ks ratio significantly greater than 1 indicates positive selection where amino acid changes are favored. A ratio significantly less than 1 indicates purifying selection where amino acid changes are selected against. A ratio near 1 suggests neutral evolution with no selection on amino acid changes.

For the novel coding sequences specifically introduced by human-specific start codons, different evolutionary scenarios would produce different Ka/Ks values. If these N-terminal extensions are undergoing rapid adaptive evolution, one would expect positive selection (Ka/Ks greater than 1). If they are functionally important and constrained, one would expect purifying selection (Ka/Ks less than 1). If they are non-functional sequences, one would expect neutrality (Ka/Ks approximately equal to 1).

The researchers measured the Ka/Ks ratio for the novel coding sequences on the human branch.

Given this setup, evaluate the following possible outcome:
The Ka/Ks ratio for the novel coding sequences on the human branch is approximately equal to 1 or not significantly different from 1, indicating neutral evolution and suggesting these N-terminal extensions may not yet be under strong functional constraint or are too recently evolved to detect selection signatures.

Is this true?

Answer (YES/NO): NO